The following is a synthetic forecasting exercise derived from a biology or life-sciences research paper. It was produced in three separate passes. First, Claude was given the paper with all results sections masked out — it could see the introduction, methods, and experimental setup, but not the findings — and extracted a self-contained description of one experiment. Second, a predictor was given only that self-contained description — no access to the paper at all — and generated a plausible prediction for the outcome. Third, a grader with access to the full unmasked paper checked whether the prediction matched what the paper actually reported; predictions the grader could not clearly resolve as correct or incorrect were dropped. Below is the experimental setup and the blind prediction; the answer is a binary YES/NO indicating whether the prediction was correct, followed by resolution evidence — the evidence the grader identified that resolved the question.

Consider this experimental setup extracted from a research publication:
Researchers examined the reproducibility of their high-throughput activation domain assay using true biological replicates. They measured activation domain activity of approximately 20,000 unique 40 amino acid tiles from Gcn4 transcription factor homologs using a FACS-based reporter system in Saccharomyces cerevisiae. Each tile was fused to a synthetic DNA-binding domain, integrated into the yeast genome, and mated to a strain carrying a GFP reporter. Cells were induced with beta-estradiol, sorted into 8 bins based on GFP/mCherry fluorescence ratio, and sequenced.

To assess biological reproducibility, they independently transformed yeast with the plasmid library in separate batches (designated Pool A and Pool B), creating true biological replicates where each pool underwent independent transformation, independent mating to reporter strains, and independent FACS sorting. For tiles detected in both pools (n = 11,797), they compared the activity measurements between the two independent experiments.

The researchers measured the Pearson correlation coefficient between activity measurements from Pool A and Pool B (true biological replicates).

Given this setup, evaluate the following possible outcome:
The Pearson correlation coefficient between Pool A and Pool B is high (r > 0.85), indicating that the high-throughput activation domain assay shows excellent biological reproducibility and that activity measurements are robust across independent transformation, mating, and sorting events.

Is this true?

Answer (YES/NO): YES